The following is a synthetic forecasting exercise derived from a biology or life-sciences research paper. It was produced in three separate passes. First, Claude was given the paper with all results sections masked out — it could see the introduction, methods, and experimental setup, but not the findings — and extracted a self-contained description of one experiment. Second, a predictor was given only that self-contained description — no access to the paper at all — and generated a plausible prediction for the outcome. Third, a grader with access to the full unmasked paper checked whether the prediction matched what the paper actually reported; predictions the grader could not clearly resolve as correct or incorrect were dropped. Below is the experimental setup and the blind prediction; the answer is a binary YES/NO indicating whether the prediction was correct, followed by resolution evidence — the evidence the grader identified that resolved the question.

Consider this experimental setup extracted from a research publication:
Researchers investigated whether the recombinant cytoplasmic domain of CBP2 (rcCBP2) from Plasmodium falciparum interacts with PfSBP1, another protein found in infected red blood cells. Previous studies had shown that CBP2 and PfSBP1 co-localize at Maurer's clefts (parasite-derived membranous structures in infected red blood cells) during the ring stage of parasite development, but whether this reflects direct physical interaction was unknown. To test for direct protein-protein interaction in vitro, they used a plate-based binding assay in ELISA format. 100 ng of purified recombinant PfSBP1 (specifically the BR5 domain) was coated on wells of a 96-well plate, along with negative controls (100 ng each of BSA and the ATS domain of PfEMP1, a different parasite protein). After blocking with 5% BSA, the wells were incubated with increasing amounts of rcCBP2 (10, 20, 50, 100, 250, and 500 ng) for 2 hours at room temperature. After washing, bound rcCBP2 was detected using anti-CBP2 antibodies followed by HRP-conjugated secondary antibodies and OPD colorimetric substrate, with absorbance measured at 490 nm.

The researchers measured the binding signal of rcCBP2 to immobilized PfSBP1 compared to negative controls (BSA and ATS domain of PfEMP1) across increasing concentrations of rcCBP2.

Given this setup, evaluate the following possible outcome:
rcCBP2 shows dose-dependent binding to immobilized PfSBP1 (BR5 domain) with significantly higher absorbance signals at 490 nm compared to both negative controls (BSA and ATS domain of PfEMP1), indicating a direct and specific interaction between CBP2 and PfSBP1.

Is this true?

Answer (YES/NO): YES